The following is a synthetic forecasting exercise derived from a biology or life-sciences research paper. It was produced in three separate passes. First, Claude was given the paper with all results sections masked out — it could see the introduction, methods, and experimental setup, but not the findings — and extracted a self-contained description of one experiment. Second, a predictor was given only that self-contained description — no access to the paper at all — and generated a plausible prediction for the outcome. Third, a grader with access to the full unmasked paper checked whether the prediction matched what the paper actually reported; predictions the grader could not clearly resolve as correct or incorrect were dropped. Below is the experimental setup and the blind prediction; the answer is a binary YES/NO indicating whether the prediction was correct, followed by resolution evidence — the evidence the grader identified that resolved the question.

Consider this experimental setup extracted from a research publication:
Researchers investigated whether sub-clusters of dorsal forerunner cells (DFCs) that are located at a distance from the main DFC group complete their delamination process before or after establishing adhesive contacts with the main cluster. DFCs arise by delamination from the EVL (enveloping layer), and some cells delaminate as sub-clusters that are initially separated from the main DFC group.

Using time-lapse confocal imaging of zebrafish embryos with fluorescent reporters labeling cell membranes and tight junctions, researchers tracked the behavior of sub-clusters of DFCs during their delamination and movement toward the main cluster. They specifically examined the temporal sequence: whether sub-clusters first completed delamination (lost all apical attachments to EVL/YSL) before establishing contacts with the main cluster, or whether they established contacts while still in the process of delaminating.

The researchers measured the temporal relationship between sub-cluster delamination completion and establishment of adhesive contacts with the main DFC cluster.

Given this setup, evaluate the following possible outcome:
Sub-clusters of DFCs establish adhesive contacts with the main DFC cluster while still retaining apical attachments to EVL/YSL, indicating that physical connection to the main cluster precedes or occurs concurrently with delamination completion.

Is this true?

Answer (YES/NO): YES